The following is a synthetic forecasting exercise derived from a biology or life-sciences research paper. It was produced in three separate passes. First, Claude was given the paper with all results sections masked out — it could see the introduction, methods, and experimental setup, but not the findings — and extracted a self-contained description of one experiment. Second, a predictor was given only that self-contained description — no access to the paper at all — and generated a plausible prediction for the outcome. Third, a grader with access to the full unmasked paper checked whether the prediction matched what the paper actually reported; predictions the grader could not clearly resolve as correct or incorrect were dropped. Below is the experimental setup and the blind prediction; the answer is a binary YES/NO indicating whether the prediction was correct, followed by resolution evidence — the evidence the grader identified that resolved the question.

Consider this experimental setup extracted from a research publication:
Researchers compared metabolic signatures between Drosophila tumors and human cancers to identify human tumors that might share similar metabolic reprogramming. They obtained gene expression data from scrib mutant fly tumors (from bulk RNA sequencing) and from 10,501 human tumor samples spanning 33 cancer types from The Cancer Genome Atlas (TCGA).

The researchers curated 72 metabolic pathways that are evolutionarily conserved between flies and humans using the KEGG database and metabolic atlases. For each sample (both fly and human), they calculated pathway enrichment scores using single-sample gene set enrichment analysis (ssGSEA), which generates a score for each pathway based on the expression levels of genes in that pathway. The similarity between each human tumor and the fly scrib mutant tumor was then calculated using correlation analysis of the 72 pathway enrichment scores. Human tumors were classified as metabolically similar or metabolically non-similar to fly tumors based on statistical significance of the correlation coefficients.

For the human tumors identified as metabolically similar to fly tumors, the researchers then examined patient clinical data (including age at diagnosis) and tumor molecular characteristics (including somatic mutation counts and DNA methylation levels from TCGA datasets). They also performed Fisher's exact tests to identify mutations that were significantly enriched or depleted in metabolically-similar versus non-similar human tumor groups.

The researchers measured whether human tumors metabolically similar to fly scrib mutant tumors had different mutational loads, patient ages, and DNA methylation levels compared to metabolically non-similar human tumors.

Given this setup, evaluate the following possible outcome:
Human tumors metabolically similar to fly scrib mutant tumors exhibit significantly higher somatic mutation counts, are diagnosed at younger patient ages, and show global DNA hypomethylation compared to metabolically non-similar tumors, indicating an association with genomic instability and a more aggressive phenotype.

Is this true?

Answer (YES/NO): NO